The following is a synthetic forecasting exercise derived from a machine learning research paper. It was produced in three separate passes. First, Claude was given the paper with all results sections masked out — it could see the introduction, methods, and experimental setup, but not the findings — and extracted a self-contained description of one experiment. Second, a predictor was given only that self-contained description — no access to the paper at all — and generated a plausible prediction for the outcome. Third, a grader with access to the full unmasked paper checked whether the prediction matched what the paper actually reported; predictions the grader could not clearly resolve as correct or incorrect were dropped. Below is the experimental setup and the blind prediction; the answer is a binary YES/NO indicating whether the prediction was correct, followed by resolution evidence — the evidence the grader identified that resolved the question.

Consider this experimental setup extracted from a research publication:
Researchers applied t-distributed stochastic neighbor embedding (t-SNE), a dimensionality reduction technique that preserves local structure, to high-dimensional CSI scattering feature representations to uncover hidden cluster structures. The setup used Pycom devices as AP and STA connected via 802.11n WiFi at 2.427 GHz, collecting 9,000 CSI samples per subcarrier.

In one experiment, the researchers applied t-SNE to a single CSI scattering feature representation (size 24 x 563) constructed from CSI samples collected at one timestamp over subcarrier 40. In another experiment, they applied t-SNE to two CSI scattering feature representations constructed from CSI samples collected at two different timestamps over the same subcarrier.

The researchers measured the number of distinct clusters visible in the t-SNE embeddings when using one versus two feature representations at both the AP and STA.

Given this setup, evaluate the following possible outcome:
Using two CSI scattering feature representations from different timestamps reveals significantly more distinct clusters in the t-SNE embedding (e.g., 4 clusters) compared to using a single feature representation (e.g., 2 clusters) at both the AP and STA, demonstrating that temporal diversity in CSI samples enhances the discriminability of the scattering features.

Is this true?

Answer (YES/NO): NO